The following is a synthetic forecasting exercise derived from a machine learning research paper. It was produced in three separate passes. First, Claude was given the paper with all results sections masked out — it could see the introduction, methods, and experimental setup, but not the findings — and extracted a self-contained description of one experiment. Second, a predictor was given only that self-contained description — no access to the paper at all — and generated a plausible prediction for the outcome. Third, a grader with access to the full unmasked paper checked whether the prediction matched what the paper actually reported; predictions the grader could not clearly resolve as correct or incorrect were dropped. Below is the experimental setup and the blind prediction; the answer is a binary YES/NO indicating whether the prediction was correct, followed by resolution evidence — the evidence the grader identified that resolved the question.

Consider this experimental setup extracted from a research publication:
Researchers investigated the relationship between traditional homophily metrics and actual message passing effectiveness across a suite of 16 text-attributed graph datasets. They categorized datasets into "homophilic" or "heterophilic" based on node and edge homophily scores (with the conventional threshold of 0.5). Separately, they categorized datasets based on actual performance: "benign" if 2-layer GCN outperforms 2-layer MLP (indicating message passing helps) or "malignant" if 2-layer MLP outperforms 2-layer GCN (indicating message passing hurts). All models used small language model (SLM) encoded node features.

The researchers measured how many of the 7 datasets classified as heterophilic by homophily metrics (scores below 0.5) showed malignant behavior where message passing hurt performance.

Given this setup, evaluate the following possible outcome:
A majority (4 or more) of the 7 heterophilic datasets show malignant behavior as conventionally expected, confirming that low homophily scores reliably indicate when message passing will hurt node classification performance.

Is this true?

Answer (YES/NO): YES